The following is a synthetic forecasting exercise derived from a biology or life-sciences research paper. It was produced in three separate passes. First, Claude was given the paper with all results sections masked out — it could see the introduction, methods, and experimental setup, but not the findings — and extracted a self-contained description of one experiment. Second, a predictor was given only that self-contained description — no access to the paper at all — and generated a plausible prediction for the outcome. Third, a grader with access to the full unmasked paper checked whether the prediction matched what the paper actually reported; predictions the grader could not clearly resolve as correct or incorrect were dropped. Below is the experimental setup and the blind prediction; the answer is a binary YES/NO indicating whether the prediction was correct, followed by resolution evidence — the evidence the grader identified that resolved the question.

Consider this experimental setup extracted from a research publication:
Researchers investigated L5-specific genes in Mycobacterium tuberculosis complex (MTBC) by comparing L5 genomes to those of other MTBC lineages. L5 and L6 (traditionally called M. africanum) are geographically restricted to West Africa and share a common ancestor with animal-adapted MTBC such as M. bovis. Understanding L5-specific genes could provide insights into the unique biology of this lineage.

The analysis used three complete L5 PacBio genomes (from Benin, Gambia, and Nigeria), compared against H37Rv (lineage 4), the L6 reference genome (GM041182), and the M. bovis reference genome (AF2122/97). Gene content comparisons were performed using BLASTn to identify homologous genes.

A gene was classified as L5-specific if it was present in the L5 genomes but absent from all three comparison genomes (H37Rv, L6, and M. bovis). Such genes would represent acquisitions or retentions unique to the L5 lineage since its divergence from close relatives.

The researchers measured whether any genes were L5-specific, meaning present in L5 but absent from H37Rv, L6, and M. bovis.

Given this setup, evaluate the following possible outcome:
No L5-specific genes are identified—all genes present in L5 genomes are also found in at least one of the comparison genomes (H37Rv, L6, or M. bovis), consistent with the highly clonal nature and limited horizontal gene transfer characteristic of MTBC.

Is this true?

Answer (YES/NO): NO